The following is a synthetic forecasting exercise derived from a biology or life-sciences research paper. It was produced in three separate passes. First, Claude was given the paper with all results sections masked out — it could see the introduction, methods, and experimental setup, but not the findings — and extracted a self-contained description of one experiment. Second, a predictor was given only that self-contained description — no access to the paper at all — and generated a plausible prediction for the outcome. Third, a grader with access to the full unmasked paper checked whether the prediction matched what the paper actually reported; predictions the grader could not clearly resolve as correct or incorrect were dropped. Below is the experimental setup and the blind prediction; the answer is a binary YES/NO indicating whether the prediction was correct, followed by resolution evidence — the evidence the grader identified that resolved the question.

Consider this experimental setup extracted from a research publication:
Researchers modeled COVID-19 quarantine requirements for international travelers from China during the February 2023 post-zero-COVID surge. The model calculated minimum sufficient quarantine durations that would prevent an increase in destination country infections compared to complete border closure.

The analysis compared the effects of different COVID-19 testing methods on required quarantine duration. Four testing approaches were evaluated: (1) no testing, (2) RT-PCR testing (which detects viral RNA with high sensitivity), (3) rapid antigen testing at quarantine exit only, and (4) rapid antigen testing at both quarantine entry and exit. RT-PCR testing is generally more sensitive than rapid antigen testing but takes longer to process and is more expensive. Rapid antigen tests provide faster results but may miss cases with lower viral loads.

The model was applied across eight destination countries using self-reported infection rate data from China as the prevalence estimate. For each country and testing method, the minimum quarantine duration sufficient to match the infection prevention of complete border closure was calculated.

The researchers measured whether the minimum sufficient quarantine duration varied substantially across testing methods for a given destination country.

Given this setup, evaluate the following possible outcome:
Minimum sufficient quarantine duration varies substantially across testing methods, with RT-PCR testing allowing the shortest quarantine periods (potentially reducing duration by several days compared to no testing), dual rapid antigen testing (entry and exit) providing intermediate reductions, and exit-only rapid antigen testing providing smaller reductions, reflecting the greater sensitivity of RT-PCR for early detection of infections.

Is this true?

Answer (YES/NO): NO